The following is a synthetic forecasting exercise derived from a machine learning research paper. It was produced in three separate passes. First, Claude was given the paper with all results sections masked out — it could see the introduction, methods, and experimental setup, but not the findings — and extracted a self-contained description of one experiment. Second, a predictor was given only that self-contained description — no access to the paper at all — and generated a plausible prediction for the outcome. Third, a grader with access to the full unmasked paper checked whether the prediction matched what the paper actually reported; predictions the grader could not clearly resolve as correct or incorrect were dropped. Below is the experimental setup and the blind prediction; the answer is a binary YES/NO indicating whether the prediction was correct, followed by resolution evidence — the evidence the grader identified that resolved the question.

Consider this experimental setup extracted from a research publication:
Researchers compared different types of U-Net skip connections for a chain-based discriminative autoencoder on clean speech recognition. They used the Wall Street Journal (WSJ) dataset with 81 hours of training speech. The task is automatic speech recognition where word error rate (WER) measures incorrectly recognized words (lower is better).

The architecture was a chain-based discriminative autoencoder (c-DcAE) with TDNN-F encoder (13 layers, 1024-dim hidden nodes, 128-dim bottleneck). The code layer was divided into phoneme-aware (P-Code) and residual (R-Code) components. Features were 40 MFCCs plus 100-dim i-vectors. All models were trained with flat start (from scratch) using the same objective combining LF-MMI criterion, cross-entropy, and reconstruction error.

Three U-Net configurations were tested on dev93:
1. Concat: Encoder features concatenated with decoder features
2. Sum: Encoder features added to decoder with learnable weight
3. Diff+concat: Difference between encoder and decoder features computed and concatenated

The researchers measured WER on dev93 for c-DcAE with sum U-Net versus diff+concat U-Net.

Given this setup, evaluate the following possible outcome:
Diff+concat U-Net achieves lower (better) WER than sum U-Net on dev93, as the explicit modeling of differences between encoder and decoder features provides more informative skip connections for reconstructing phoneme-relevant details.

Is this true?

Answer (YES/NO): YES